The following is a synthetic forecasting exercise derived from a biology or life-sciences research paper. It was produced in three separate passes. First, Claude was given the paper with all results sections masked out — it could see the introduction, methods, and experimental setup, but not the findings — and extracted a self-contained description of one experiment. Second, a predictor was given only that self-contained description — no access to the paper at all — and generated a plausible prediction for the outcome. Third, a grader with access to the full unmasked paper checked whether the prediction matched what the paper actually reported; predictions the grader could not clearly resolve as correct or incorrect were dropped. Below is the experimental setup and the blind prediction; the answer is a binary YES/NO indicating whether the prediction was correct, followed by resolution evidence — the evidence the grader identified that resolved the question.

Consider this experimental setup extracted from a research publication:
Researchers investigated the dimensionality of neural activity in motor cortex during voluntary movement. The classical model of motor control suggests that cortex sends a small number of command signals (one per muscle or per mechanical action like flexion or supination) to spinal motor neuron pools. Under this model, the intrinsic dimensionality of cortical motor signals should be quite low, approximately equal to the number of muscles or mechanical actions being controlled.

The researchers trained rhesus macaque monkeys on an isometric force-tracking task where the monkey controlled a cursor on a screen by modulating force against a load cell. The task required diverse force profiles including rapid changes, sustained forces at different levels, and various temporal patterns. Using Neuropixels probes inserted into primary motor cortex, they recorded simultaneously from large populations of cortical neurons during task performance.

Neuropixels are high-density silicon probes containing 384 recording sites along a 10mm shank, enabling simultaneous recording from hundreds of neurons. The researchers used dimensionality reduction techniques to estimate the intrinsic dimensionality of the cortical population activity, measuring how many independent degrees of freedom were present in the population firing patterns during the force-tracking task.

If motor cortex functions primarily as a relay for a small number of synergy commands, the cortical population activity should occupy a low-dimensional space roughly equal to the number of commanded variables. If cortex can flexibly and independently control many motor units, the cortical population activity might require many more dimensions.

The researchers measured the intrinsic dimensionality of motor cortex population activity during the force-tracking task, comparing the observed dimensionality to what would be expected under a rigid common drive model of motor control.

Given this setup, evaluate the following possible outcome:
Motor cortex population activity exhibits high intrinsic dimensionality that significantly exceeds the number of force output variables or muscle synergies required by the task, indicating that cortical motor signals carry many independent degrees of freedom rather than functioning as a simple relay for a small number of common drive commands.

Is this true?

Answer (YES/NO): YES